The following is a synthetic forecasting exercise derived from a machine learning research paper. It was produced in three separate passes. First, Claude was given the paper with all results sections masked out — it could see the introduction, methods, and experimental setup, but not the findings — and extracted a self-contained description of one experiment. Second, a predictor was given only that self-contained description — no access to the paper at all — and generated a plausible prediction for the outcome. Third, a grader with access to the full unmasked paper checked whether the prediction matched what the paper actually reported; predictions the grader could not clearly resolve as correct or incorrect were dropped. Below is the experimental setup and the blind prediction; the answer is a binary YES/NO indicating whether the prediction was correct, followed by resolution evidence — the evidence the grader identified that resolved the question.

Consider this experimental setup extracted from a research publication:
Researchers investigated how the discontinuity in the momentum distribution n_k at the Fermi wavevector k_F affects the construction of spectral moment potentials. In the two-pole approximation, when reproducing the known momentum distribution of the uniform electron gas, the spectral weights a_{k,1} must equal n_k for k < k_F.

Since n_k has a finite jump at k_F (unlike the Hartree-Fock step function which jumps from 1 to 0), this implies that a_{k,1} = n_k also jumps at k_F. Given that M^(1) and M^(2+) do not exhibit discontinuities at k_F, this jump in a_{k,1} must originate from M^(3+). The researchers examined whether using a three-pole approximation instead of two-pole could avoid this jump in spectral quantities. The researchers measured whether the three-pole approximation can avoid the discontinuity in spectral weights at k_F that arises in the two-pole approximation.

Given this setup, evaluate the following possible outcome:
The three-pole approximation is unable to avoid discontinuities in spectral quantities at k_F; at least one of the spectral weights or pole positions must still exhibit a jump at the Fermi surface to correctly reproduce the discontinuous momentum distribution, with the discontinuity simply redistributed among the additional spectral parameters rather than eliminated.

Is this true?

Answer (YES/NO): NO